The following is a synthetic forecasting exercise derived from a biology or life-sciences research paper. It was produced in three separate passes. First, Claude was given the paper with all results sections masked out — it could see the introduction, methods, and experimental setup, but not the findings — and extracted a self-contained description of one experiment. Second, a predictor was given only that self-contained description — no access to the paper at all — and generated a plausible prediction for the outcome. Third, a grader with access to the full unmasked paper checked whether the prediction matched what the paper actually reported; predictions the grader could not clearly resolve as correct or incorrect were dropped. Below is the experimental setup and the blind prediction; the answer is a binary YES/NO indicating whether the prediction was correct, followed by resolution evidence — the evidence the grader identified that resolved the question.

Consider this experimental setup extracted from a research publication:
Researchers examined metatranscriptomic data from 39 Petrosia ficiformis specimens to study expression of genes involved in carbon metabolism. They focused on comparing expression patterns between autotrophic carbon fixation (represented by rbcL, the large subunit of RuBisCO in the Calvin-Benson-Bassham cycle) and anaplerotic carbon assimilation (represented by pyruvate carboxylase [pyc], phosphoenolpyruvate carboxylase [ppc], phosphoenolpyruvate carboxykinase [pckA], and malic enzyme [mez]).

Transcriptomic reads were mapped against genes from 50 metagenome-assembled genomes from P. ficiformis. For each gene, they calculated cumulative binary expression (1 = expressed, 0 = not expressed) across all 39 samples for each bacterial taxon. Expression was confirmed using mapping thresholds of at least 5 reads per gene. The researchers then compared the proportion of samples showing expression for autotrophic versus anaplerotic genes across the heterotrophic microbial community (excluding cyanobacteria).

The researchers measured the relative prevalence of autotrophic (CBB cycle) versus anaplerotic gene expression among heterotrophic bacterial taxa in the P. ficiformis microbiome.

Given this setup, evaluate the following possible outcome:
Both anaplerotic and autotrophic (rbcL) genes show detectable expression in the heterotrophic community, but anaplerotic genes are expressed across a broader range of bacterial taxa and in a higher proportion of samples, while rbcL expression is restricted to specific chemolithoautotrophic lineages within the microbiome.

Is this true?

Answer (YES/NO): NO